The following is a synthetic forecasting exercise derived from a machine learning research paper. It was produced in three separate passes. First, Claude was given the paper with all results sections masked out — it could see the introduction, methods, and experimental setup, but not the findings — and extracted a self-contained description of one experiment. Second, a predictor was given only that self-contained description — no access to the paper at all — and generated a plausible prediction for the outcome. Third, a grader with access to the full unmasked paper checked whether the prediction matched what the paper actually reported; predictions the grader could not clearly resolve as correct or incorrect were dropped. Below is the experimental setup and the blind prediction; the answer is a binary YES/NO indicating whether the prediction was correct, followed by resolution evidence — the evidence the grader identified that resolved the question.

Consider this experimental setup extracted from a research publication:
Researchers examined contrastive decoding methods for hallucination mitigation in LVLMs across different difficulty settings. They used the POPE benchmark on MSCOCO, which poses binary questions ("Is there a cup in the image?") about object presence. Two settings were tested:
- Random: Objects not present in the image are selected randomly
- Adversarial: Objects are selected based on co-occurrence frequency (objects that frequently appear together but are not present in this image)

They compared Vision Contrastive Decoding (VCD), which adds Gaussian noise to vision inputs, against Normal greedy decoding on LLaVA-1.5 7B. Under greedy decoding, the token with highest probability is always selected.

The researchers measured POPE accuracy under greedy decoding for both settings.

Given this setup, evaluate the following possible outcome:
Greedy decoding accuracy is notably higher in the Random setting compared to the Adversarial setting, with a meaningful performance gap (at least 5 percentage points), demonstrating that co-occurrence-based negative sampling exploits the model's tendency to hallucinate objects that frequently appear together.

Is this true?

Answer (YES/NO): YES